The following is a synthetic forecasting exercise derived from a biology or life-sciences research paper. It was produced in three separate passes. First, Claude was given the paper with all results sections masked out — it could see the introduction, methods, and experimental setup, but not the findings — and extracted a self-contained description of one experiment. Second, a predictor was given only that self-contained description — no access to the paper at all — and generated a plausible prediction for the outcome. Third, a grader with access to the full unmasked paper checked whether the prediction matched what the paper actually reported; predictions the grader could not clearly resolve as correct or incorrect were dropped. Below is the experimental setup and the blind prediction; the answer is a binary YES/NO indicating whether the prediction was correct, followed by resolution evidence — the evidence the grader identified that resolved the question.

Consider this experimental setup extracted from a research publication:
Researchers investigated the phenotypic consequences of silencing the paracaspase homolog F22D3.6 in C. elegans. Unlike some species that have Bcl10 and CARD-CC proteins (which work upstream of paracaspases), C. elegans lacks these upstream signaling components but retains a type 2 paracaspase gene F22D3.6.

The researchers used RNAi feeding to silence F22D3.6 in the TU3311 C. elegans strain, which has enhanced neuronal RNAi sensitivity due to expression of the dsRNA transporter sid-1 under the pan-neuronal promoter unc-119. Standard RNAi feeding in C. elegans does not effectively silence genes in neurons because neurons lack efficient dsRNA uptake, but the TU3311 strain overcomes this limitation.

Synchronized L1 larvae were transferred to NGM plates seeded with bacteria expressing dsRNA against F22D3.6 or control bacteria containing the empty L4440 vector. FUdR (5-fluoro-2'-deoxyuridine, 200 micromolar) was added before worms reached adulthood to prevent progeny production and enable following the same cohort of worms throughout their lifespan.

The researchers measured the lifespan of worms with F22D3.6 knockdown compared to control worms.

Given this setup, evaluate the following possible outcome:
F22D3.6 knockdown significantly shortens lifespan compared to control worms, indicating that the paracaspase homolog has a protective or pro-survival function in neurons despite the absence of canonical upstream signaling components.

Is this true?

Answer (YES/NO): YES